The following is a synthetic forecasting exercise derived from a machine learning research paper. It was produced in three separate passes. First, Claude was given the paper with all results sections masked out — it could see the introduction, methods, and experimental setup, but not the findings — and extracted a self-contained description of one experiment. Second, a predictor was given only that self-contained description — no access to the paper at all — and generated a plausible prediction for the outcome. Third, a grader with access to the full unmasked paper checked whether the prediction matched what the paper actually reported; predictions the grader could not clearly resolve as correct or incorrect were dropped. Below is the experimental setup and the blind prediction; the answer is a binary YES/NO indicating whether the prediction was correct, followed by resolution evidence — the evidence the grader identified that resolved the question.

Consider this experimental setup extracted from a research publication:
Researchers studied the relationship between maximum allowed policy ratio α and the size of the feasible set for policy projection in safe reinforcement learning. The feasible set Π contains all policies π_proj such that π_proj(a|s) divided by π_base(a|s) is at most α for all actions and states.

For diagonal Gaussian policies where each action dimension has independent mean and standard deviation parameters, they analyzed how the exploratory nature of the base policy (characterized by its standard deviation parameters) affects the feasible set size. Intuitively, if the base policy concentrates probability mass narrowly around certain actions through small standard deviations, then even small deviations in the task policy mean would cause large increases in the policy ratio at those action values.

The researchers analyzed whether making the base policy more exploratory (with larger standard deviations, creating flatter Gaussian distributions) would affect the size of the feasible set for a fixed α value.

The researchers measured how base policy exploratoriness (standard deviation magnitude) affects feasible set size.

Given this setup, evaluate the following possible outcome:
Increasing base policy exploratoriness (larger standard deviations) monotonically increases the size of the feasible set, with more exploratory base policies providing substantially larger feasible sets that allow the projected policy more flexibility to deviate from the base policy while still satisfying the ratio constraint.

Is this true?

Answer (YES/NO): NO